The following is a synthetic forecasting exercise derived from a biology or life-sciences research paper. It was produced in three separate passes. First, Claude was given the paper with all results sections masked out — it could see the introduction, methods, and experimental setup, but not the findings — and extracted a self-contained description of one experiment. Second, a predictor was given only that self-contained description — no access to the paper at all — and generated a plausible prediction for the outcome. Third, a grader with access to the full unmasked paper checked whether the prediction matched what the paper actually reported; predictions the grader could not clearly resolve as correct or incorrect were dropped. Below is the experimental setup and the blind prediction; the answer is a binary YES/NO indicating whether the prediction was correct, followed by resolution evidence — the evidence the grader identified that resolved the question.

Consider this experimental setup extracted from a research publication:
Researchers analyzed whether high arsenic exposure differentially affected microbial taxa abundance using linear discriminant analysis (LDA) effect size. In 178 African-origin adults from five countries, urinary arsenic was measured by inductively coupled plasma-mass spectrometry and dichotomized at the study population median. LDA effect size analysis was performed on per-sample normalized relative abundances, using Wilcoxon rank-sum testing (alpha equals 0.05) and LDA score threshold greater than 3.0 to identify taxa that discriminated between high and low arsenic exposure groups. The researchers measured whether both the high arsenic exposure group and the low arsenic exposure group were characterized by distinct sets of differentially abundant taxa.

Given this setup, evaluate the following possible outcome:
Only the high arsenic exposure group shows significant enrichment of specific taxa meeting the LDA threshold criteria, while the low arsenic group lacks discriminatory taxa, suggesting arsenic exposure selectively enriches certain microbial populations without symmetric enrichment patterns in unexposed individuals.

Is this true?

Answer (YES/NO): NO